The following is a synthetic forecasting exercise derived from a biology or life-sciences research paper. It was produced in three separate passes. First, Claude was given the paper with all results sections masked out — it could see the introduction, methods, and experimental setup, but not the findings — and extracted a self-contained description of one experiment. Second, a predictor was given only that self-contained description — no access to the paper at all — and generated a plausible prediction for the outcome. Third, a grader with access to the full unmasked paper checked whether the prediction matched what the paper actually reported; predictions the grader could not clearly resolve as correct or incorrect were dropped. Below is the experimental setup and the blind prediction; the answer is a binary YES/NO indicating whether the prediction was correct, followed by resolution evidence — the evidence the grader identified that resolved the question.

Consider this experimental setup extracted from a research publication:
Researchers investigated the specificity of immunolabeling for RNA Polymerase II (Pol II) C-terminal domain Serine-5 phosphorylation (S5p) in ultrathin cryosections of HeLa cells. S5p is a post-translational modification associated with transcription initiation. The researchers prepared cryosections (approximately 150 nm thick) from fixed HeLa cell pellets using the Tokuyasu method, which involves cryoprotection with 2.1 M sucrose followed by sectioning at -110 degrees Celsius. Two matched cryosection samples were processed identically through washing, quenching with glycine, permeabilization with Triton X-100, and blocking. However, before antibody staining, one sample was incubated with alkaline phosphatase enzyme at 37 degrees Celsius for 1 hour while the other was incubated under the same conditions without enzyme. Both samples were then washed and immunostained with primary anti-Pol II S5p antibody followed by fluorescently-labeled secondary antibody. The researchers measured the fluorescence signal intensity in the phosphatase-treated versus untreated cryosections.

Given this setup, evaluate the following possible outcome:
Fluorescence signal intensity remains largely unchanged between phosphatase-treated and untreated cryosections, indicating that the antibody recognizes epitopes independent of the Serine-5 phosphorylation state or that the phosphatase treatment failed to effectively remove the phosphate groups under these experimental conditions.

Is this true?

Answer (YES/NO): NO